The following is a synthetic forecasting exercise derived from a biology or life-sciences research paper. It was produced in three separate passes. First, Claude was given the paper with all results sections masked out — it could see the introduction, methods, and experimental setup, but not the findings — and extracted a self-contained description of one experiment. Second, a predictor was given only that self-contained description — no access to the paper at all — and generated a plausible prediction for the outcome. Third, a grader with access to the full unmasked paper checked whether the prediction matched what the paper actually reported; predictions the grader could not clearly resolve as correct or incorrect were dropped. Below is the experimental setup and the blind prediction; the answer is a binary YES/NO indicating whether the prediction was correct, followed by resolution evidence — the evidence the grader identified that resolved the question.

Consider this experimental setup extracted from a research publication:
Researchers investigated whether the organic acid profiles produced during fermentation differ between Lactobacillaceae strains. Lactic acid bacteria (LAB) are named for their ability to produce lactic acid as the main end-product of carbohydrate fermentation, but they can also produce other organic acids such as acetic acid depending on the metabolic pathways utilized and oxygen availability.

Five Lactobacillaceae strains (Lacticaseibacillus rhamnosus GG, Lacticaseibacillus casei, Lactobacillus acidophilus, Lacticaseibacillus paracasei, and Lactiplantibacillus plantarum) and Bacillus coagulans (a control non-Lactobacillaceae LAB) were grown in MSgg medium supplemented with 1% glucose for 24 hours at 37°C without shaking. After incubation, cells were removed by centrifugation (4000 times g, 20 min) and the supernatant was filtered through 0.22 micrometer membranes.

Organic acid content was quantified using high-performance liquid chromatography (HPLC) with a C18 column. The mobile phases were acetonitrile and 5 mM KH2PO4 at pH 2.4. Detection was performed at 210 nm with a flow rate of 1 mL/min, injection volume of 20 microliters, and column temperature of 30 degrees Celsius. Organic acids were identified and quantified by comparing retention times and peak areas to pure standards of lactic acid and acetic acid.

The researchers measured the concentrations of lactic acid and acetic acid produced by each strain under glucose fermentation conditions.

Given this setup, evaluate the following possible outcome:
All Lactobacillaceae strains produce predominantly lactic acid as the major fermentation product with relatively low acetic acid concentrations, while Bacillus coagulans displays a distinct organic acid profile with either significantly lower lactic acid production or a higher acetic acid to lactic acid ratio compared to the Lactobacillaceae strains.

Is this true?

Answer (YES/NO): NO